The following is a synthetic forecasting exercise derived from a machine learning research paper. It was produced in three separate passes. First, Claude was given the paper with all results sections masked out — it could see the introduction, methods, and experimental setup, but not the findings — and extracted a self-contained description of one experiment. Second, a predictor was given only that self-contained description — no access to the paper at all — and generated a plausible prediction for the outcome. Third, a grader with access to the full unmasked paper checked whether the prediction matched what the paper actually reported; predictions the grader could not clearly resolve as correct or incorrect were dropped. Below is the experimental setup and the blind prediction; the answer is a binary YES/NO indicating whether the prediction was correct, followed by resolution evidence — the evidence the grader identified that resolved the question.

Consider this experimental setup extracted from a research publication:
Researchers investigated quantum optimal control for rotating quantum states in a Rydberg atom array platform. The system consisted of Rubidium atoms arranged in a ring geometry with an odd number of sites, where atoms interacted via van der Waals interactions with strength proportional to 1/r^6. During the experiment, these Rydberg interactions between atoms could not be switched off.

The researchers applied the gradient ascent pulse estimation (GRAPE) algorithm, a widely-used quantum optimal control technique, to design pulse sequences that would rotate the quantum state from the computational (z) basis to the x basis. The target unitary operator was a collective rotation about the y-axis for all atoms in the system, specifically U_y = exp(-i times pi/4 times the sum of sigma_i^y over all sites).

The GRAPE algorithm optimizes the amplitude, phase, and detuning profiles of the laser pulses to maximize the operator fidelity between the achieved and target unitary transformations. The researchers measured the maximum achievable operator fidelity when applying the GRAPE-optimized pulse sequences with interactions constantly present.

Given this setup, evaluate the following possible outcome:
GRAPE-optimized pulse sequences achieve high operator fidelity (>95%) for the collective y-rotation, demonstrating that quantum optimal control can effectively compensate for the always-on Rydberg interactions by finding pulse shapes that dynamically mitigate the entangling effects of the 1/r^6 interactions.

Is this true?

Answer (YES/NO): NO